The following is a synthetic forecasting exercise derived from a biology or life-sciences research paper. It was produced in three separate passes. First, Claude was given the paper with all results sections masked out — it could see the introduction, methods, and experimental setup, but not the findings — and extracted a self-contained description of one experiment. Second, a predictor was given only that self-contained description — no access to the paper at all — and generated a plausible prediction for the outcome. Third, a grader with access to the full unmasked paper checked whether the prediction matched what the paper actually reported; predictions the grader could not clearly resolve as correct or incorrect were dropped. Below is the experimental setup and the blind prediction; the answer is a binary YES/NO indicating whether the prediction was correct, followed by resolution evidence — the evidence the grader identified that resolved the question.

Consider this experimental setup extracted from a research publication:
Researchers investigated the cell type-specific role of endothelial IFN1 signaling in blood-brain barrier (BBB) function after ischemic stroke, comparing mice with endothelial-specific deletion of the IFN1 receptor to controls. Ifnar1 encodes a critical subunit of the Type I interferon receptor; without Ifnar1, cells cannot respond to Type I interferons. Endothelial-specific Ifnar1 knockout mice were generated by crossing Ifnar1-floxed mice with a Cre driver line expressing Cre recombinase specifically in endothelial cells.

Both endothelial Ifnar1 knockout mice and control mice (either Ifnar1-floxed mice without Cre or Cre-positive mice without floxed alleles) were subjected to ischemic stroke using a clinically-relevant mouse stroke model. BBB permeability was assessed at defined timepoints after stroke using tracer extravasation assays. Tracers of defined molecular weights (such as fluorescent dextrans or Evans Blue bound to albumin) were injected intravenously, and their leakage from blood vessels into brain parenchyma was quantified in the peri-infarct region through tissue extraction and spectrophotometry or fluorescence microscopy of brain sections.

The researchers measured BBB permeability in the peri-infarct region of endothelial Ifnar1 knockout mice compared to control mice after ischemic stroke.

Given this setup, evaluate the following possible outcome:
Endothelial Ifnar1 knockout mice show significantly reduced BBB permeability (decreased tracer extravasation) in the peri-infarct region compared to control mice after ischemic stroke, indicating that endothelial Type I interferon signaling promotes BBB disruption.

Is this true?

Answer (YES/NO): NO